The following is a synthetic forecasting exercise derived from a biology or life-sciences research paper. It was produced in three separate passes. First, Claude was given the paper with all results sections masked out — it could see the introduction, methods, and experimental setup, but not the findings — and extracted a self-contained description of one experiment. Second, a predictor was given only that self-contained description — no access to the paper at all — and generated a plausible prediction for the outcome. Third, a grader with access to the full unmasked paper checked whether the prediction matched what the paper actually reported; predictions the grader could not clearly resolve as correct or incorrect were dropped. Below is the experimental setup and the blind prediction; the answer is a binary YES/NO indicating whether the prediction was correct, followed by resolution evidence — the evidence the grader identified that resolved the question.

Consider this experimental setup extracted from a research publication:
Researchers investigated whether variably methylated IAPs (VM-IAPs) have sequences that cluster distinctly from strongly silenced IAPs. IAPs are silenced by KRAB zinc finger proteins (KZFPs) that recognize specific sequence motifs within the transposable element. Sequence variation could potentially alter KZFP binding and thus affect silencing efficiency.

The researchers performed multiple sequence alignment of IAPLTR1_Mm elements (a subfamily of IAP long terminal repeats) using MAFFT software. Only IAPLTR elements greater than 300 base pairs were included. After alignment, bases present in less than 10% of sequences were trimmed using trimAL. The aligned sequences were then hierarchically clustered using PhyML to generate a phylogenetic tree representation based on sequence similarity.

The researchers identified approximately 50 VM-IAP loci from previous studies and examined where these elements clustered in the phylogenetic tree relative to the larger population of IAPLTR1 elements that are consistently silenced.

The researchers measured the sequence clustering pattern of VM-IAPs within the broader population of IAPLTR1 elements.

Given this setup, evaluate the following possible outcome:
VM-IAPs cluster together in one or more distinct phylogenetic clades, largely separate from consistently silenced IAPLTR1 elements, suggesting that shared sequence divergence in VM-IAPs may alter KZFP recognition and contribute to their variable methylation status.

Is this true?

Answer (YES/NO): YES